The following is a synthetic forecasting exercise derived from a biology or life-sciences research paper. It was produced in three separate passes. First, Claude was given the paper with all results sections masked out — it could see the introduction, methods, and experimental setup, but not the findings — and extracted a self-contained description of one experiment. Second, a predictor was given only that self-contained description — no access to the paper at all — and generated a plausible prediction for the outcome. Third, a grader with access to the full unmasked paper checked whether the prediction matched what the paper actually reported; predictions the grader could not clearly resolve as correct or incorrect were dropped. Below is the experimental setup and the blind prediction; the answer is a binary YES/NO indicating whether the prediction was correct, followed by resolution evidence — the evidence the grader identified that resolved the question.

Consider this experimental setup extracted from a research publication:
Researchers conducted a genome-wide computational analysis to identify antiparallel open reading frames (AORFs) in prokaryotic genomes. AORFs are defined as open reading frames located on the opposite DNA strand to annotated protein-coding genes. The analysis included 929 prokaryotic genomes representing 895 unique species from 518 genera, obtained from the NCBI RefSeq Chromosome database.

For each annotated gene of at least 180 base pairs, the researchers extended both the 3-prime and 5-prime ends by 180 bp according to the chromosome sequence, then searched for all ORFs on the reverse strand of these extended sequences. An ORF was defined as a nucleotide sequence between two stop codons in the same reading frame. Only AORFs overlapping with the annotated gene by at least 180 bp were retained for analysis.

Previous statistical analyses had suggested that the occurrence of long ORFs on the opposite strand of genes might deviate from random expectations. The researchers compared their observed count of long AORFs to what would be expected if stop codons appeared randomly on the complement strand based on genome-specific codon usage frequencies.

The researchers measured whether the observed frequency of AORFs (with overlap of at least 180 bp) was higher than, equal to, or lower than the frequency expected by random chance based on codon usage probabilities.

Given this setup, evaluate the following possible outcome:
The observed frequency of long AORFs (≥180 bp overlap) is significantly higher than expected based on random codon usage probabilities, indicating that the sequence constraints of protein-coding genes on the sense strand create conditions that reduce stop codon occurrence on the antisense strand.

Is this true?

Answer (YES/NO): YES